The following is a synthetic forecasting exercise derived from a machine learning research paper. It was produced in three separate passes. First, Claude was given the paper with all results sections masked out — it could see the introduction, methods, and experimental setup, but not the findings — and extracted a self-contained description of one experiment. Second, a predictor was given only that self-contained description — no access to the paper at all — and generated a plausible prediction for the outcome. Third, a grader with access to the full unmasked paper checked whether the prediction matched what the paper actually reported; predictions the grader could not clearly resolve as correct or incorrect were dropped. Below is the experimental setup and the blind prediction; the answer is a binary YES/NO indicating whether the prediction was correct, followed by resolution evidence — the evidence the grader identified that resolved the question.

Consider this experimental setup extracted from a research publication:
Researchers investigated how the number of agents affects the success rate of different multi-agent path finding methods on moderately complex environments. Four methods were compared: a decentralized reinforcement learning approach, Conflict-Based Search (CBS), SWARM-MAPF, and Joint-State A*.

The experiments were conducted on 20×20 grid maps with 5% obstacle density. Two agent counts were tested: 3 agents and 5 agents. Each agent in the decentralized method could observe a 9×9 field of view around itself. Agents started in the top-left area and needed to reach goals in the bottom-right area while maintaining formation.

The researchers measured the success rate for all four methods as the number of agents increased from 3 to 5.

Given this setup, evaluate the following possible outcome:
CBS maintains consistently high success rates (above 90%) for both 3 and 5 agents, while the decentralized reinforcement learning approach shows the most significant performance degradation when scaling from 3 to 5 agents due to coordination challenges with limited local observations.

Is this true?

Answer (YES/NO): YES